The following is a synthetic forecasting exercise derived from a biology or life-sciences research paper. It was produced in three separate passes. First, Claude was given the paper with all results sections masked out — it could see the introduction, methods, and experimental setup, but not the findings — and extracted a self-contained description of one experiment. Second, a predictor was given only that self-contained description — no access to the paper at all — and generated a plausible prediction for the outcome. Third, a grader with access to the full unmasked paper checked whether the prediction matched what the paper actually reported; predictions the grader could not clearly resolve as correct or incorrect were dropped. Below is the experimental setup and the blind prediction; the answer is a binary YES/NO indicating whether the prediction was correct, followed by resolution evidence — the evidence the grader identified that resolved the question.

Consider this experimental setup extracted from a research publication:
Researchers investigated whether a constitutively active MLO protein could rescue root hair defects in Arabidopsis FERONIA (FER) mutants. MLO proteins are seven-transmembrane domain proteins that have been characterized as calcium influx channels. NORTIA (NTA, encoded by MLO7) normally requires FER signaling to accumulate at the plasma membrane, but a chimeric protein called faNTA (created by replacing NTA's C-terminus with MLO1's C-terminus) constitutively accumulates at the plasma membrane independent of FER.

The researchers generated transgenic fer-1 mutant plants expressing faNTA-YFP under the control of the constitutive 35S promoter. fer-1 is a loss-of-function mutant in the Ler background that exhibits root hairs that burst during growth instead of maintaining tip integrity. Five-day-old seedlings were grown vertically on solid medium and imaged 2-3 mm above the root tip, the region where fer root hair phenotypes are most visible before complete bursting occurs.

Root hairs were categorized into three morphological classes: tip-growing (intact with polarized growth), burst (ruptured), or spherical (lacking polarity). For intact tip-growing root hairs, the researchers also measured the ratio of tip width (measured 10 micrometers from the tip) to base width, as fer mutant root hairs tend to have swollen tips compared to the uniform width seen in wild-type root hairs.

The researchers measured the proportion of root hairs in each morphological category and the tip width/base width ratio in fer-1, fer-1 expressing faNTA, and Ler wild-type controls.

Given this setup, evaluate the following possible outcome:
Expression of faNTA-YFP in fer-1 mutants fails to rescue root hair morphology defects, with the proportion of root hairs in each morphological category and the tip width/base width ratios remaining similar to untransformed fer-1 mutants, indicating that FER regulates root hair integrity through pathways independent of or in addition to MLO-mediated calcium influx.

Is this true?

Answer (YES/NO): NO